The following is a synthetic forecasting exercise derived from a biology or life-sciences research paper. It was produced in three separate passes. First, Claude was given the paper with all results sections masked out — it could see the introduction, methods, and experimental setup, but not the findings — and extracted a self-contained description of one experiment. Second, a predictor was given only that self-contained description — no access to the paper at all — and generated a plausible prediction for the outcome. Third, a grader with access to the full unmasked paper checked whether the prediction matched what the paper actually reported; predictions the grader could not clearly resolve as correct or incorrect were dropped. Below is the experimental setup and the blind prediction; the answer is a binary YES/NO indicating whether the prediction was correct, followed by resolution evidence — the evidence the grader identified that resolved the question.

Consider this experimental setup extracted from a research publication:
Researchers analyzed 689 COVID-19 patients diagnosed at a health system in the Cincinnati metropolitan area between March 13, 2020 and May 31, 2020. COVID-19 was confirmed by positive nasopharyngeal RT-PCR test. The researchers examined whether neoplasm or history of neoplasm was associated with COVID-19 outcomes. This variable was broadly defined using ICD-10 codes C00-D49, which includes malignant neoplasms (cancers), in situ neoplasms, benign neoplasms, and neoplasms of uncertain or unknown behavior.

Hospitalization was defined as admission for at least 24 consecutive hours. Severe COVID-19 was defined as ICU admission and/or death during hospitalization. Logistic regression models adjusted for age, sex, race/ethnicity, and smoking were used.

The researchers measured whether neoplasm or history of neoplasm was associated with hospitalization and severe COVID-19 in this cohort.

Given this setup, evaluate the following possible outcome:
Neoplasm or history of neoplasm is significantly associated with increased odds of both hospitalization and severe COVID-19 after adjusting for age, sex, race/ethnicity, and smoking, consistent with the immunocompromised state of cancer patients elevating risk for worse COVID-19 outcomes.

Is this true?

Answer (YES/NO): NO